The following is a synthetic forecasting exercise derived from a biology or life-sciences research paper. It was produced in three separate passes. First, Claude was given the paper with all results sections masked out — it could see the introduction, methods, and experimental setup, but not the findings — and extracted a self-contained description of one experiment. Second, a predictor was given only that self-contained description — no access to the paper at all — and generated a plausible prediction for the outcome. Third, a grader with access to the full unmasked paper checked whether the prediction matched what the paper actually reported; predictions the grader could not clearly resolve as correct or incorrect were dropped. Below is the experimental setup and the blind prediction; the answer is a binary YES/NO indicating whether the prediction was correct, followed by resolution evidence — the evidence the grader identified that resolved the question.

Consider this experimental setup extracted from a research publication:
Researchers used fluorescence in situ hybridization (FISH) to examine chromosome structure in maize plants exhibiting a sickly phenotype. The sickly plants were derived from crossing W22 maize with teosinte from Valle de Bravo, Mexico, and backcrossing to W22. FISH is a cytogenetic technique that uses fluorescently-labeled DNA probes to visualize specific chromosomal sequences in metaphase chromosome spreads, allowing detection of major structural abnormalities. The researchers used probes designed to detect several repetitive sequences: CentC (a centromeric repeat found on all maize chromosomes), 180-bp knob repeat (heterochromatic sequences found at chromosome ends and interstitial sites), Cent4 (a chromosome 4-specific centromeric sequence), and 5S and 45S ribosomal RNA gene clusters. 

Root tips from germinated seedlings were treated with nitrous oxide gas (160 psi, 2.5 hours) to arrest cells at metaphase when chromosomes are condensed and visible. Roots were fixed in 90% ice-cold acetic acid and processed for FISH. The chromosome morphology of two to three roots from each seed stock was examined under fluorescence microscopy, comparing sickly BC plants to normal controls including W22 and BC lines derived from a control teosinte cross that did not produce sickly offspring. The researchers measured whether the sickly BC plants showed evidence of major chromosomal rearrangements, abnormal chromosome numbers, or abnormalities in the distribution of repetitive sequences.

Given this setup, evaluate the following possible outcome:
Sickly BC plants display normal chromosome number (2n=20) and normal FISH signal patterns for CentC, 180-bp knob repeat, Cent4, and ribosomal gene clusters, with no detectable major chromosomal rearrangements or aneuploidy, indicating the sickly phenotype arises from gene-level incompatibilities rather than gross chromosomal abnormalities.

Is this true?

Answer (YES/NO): YES